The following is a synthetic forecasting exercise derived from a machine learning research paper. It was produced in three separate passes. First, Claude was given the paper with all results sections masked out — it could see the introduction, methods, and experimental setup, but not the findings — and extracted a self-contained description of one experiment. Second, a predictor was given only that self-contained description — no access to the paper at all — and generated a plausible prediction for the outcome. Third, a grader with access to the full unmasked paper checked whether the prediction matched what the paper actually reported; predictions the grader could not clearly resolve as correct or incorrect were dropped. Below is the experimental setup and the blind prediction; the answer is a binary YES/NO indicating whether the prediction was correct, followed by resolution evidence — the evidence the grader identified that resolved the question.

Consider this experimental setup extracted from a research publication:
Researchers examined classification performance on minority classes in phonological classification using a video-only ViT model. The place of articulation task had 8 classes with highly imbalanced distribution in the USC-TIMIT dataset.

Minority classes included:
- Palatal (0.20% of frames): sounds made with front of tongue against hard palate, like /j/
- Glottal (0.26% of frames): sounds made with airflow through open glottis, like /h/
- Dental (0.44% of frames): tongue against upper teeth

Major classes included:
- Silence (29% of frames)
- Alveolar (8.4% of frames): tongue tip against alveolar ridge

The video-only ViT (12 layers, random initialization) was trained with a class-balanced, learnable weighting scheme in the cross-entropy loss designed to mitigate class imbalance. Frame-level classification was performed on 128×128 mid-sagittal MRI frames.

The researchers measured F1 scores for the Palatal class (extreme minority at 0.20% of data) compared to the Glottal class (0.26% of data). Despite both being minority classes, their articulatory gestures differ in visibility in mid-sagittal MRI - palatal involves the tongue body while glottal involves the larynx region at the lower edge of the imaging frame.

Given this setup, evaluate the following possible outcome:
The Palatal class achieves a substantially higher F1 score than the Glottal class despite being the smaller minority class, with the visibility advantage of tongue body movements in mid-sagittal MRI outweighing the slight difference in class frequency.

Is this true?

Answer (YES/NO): NO